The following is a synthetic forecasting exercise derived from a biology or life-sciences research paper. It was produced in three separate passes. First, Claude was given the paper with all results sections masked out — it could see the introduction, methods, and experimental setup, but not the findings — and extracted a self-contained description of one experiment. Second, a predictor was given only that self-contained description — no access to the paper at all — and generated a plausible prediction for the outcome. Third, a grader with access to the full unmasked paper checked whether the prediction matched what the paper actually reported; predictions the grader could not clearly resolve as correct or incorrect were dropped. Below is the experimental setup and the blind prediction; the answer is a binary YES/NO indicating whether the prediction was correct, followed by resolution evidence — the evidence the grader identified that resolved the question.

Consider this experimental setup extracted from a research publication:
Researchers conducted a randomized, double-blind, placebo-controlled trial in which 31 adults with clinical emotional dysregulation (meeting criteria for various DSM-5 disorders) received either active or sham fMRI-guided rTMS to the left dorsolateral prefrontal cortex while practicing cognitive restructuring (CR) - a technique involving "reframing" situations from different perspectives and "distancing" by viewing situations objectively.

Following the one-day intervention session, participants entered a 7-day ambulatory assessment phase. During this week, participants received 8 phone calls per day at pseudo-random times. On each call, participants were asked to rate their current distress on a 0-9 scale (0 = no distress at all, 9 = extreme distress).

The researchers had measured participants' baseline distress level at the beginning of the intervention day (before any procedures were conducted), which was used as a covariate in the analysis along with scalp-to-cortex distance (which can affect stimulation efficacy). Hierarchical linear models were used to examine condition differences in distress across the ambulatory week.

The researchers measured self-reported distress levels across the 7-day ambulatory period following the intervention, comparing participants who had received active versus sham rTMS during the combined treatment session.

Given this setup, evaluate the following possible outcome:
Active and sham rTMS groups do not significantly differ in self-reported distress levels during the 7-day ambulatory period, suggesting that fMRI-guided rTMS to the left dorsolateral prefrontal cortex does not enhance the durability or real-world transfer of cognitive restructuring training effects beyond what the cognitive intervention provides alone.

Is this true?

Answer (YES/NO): NO